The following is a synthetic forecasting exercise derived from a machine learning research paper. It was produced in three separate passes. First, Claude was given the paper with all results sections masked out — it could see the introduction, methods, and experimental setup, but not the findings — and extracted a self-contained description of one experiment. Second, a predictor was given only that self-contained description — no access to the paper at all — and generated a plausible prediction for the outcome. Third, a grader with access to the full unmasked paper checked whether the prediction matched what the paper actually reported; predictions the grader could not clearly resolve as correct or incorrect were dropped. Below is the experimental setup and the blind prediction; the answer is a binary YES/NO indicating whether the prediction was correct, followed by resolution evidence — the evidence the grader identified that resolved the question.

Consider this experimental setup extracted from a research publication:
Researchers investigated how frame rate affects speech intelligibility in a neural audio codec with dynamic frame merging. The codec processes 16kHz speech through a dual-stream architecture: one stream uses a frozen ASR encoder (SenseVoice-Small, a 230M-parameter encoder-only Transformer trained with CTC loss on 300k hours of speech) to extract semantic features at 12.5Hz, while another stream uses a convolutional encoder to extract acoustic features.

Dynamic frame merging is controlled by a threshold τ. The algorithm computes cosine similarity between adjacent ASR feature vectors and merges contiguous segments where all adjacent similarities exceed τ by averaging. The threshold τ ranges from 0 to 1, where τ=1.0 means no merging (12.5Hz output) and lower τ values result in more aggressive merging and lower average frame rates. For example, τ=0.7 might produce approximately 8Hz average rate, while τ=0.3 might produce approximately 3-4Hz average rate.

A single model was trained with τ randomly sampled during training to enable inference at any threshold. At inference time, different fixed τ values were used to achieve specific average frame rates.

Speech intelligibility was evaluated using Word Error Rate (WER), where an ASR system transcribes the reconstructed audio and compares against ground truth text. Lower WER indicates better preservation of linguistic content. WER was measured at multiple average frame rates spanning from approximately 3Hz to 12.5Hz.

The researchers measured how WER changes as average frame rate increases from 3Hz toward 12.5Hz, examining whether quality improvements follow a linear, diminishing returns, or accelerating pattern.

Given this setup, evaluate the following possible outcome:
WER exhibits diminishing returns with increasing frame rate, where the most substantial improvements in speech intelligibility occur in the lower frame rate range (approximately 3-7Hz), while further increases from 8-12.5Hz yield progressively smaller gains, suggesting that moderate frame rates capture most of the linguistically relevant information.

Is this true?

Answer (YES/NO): YES